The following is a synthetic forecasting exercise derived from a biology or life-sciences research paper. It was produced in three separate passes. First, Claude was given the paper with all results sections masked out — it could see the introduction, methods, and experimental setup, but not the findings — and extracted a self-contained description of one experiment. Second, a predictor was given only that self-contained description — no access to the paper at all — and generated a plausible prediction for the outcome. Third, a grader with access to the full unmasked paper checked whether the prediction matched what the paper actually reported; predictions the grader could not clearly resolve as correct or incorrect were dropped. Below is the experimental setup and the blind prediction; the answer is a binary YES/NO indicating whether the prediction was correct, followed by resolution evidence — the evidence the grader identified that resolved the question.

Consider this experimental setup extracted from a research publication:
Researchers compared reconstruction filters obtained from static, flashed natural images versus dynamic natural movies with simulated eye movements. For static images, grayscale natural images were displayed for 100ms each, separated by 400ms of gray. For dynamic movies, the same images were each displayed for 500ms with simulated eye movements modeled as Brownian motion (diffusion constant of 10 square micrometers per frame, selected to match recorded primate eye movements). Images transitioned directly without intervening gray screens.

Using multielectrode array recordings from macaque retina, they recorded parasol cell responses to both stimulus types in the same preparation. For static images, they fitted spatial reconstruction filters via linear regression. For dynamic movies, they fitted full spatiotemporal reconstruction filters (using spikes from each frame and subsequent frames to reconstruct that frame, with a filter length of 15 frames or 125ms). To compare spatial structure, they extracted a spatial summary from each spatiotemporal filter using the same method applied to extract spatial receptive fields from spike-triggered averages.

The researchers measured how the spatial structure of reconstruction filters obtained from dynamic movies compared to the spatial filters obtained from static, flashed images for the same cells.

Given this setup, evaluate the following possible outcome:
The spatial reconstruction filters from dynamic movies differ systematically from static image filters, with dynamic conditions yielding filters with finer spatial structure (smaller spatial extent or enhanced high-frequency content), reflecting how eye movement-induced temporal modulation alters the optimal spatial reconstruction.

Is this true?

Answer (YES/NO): NO